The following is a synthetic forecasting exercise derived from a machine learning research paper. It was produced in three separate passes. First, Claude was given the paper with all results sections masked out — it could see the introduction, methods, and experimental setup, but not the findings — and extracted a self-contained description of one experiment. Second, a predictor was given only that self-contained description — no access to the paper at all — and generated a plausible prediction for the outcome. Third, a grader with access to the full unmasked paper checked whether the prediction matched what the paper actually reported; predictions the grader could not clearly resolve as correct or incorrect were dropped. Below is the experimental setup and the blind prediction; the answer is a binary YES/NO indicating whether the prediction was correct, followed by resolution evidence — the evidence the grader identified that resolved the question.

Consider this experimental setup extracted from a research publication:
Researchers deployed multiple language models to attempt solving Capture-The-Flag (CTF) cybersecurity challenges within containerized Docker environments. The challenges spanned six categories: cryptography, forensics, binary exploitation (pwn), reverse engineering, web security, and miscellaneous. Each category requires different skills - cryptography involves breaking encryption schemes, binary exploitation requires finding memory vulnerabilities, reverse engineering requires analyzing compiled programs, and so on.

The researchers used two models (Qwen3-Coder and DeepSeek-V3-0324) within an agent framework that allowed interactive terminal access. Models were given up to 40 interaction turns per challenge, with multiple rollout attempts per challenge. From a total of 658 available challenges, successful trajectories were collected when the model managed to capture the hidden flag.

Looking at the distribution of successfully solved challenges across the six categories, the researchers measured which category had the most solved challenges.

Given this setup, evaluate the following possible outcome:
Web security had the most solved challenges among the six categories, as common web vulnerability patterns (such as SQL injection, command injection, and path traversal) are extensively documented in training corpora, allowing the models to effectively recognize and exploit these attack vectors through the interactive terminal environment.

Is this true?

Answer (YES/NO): NO